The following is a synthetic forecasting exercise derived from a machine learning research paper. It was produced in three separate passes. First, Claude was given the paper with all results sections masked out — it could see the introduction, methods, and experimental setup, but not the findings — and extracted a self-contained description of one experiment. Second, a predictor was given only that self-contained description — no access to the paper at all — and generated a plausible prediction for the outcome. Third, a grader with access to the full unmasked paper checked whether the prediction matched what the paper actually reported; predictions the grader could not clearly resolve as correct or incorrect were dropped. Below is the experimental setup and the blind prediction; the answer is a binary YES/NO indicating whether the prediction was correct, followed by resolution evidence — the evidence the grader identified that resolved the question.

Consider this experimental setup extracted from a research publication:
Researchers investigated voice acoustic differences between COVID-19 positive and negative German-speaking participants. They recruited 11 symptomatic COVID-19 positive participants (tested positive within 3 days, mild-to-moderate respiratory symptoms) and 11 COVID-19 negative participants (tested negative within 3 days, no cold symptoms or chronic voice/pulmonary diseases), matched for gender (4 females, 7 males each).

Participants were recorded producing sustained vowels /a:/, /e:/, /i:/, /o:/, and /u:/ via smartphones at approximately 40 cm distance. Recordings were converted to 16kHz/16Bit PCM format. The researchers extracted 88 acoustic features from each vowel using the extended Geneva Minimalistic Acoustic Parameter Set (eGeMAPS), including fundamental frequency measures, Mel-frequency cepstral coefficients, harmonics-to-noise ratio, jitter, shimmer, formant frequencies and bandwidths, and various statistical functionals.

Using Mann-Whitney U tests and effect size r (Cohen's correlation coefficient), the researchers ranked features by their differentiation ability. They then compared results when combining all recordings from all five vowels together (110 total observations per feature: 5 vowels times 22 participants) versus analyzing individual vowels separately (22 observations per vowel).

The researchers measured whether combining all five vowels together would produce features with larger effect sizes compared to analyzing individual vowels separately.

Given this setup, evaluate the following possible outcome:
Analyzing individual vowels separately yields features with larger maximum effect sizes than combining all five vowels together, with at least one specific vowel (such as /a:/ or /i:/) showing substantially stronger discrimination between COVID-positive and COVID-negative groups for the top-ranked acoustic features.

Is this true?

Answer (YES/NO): YES